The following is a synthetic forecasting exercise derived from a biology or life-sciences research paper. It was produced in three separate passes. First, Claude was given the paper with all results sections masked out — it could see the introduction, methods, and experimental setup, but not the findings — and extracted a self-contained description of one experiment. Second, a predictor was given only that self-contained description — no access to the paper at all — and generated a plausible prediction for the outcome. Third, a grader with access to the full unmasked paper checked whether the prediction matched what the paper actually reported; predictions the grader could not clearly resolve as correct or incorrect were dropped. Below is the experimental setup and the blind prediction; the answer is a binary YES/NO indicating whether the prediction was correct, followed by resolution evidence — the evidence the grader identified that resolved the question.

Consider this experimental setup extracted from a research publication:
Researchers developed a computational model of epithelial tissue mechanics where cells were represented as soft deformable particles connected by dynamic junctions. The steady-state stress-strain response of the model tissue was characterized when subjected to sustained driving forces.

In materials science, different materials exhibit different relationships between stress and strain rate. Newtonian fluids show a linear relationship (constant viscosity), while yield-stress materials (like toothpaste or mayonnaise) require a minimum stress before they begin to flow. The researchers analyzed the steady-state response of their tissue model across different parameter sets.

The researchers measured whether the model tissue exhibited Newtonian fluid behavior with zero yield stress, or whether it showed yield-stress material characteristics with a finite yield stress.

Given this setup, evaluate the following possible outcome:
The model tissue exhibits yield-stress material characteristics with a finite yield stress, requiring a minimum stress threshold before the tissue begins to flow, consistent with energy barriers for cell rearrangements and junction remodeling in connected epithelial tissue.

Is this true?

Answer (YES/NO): YES